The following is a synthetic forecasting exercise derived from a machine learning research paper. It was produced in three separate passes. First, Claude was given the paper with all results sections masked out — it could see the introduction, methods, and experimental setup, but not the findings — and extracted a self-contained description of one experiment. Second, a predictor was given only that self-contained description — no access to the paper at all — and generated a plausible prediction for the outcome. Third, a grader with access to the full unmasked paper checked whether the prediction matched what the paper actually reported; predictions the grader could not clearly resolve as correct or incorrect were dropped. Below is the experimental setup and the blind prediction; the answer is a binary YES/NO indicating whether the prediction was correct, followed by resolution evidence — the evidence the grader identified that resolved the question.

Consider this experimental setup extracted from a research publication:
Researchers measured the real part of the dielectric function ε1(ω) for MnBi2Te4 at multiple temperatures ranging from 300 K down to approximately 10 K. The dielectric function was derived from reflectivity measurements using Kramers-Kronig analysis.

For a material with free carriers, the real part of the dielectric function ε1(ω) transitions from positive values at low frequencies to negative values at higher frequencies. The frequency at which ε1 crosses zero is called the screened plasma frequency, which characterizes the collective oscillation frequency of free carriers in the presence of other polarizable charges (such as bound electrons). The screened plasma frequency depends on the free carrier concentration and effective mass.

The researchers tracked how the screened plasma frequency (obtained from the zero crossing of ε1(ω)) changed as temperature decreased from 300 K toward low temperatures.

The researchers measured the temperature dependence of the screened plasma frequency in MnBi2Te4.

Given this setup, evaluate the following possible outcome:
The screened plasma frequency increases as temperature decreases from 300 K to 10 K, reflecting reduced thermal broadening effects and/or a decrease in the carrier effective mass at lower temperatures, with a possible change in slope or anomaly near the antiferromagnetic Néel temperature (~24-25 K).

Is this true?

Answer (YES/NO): YES